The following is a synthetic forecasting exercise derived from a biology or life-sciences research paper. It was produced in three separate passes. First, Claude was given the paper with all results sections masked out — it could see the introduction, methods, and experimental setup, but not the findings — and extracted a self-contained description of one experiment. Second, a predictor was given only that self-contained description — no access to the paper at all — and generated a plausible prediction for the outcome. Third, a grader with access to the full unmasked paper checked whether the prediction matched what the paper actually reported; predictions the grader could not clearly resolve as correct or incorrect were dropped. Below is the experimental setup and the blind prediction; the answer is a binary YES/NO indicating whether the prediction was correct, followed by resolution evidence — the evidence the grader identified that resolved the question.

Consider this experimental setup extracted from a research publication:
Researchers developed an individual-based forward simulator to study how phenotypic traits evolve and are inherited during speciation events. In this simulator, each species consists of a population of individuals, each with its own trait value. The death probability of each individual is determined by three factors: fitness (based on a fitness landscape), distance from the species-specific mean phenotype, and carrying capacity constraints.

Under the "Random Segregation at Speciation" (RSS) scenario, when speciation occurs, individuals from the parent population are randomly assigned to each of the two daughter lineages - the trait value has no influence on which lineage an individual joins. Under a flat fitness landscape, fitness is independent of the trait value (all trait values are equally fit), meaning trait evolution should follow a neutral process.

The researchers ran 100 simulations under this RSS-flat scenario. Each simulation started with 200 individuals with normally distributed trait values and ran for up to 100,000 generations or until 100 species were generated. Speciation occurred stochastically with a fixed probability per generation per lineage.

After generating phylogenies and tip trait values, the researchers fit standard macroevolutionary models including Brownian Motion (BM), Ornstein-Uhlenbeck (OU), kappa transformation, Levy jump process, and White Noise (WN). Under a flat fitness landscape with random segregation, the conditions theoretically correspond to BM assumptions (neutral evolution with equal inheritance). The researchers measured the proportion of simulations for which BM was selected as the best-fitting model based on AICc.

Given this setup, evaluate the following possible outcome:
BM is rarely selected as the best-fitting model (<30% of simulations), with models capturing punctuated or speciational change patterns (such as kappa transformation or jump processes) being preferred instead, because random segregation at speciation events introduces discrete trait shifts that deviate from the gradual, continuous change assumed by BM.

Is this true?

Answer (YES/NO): NO